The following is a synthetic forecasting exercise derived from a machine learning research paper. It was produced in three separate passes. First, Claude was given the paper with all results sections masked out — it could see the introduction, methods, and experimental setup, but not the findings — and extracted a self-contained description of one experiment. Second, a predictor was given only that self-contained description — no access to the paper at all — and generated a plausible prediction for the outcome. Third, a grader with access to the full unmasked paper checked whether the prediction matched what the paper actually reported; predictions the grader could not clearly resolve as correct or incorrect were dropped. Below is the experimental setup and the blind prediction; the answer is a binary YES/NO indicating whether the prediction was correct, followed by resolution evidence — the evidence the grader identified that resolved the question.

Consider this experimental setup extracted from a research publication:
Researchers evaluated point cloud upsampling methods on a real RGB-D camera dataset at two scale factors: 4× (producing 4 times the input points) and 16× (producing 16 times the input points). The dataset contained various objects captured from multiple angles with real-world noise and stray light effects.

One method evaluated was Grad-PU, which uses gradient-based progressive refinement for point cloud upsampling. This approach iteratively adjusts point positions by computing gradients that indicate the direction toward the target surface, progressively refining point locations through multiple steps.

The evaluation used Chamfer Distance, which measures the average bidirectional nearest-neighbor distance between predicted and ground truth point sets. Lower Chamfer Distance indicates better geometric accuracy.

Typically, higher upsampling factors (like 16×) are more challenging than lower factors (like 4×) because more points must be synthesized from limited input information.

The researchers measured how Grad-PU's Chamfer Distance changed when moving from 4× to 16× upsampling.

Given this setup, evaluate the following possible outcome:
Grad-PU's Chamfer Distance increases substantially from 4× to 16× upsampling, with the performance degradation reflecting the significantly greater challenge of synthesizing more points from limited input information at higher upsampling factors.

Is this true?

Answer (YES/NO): NO